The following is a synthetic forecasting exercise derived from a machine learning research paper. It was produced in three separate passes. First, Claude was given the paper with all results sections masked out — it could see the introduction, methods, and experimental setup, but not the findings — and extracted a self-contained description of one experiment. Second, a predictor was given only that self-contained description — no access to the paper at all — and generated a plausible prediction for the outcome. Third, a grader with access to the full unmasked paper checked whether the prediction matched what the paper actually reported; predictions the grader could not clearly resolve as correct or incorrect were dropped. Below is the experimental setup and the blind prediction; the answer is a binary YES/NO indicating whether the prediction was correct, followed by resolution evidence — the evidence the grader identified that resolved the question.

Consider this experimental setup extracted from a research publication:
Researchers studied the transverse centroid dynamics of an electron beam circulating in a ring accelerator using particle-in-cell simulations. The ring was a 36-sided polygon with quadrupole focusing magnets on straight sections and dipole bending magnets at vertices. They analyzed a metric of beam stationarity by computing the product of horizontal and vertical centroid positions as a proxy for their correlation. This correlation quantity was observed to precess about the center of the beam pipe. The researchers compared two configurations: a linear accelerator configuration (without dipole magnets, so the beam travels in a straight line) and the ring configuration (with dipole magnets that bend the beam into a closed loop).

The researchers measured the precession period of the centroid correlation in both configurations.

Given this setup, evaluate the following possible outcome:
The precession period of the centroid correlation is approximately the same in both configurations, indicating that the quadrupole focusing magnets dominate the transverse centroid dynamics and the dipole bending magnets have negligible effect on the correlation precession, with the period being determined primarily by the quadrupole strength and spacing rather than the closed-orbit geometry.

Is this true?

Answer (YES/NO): NO